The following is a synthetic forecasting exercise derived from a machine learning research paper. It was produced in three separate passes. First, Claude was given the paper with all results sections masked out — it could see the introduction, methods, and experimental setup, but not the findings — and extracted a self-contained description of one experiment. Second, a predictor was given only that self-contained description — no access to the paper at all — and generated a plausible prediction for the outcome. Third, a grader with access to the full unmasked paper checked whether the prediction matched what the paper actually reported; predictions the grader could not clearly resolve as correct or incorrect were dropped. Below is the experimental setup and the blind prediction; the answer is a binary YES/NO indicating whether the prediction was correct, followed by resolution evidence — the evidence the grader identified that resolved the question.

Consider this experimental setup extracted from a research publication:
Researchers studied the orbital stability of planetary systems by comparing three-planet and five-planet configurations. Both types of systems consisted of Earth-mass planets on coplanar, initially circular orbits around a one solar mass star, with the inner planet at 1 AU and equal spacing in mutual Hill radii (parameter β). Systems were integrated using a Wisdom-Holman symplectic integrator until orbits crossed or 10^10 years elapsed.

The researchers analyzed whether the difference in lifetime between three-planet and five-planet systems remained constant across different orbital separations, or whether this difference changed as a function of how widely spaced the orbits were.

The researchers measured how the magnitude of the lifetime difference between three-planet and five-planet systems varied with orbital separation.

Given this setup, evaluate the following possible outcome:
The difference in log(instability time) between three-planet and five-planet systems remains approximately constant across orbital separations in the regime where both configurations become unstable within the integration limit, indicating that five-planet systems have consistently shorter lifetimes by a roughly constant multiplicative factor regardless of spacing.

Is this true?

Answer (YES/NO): NO